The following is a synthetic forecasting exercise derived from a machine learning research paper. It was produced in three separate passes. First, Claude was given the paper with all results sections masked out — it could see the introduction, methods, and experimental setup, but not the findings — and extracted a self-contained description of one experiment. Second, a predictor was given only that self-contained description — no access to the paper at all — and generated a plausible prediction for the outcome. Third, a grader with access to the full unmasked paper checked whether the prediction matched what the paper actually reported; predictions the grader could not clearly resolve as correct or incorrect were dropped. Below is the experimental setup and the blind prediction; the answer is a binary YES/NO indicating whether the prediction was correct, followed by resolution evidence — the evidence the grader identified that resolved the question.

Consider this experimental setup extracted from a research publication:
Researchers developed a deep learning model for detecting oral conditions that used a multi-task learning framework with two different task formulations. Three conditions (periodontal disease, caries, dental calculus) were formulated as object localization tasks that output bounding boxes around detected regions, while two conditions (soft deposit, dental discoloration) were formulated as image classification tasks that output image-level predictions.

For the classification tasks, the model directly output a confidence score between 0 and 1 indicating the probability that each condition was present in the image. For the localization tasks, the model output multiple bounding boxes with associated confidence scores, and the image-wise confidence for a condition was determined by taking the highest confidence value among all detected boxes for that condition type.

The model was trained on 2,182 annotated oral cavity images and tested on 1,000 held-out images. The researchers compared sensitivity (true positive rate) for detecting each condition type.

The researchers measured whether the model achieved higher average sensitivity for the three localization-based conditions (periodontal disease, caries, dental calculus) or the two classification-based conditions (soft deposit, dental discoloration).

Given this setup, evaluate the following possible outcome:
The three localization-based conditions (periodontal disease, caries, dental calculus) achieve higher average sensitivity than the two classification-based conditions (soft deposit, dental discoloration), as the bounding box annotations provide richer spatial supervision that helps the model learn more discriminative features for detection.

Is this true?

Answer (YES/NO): YES